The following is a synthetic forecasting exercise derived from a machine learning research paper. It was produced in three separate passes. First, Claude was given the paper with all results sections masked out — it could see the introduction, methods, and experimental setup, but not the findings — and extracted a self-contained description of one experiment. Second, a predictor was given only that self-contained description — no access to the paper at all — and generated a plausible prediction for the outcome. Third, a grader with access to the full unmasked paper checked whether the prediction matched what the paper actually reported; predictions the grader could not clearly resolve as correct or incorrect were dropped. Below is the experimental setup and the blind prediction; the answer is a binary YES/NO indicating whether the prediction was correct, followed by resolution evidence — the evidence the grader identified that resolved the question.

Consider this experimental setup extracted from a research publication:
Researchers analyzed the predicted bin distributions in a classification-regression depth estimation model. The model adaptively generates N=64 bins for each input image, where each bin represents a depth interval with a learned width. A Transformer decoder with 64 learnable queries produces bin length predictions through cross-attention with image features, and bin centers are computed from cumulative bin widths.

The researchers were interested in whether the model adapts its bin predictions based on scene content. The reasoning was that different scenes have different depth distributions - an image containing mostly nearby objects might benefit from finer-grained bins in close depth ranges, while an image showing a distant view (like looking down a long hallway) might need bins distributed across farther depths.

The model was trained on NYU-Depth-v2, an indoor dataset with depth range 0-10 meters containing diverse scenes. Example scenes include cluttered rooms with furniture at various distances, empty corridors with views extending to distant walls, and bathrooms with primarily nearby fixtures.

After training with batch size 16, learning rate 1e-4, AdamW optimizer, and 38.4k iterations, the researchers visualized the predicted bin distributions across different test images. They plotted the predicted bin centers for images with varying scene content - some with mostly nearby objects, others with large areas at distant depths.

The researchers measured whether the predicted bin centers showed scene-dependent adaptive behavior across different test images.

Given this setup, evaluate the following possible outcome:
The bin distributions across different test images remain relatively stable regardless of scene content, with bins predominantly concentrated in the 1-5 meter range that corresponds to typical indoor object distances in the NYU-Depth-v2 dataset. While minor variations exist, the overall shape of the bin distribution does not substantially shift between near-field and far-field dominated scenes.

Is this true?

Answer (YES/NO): NO